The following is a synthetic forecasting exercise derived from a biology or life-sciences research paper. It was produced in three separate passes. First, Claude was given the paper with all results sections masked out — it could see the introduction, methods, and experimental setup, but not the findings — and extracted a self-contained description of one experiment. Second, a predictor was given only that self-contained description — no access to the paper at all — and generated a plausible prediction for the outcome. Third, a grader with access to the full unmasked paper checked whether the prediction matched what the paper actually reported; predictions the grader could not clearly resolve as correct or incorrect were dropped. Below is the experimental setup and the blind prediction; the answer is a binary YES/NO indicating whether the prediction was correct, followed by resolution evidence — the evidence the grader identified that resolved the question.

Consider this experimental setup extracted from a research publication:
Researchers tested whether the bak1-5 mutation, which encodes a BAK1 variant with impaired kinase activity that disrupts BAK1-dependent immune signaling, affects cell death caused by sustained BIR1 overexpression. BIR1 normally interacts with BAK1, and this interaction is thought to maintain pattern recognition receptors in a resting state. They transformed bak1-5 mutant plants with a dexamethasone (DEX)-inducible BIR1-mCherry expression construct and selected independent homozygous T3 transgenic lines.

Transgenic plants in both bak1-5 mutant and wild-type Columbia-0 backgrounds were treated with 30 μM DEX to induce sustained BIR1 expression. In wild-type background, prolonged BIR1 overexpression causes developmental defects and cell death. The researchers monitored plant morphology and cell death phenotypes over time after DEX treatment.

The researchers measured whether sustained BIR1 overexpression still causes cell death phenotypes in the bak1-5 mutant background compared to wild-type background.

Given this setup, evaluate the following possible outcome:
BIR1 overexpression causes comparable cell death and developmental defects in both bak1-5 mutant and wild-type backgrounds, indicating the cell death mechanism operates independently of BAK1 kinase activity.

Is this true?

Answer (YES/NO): YES